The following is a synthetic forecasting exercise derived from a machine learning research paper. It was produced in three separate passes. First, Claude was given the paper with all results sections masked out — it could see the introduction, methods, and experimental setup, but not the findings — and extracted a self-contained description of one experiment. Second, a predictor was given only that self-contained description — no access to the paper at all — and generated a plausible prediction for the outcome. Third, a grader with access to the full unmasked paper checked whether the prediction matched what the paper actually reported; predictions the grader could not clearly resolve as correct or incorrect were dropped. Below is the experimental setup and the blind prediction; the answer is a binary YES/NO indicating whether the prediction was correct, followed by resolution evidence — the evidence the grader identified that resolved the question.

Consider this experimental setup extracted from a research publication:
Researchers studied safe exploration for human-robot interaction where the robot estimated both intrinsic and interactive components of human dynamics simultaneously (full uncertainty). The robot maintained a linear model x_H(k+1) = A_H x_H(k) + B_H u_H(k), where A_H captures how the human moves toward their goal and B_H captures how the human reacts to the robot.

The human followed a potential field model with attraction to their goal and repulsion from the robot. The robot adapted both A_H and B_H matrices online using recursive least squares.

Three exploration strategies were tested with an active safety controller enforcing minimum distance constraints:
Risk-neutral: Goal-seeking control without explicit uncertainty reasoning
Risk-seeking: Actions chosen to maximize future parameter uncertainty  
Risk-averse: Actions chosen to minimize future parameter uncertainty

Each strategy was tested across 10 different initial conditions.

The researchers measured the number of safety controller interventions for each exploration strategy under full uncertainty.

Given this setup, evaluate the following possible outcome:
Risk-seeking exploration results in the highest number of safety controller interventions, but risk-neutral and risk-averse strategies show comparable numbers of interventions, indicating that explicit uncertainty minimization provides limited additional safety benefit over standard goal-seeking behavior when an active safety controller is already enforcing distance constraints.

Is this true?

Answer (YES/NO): NO